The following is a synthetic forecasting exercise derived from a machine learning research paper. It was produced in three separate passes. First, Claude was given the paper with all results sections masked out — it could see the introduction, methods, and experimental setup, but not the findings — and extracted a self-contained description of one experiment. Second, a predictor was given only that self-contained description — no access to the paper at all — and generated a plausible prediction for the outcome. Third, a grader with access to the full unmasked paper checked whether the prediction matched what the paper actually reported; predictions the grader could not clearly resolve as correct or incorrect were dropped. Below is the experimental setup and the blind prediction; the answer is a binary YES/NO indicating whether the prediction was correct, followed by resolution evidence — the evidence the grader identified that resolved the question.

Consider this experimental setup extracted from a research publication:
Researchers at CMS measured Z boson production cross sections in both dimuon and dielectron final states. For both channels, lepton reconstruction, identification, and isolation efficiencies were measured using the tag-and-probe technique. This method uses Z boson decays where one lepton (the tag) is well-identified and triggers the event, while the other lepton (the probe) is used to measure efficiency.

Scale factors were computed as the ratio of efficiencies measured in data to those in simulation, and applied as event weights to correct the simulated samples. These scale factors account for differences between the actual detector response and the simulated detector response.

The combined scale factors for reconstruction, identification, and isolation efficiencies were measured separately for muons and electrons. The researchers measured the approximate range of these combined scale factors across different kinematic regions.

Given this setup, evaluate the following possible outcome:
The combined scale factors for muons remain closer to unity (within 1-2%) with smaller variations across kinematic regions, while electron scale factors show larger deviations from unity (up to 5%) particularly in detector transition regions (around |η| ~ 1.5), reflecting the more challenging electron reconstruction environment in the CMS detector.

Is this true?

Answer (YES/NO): NO